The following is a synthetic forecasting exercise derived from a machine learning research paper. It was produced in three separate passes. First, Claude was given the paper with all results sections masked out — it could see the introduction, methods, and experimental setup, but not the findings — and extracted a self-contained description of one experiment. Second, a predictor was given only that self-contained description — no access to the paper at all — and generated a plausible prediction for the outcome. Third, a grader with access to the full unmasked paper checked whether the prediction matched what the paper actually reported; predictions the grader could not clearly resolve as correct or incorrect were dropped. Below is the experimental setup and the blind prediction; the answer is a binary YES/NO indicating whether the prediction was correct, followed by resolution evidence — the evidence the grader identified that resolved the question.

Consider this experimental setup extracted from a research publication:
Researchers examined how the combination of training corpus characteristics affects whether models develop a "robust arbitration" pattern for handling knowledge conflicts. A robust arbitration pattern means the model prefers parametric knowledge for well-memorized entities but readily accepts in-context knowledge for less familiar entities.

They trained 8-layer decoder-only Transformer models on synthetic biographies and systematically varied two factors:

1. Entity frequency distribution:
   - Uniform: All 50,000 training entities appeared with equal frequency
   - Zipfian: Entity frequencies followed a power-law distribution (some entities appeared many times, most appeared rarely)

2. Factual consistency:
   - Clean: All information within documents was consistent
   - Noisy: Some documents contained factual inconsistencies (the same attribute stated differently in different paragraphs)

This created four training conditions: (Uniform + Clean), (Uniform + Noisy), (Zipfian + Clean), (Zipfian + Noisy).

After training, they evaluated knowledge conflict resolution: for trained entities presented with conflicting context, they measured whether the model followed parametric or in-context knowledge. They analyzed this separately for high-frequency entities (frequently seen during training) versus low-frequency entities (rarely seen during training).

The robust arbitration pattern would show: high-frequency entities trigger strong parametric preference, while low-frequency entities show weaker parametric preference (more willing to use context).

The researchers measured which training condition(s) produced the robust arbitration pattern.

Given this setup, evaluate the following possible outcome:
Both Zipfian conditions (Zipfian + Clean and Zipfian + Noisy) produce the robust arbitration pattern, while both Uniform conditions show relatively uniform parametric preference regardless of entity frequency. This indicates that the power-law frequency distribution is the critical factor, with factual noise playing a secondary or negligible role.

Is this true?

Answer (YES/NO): NO